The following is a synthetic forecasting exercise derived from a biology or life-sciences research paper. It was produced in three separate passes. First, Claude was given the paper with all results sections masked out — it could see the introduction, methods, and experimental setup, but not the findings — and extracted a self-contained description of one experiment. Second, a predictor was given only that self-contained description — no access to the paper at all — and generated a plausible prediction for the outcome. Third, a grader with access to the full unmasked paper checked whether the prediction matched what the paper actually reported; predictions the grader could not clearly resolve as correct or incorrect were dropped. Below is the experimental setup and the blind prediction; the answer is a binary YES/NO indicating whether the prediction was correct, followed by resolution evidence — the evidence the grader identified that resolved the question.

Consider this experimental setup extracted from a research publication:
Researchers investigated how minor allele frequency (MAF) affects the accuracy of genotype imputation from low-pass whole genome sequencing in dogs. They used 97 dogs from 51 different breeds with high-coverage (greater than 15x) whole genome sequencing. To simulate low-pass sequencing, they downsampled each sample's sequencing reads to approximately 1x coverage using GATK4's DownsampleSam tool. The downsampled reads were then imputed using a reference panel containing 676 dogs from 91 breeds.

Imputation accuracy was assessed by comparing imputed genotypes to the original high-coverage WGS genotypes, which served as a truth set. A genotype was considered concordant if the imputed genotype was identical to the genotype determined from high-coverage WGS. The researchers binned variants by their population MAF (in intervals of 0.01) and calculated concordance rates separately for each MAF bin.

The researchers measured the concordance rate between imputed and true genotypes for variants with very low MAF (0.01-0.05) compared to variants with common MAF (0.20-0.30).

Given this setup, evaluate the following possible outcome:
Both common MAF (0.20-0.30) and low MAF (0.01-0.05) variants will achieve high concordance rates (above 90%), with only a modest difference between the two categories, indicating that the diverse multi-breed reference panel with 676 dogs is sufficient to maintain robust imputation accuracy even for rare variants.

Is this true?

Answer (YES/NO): NO